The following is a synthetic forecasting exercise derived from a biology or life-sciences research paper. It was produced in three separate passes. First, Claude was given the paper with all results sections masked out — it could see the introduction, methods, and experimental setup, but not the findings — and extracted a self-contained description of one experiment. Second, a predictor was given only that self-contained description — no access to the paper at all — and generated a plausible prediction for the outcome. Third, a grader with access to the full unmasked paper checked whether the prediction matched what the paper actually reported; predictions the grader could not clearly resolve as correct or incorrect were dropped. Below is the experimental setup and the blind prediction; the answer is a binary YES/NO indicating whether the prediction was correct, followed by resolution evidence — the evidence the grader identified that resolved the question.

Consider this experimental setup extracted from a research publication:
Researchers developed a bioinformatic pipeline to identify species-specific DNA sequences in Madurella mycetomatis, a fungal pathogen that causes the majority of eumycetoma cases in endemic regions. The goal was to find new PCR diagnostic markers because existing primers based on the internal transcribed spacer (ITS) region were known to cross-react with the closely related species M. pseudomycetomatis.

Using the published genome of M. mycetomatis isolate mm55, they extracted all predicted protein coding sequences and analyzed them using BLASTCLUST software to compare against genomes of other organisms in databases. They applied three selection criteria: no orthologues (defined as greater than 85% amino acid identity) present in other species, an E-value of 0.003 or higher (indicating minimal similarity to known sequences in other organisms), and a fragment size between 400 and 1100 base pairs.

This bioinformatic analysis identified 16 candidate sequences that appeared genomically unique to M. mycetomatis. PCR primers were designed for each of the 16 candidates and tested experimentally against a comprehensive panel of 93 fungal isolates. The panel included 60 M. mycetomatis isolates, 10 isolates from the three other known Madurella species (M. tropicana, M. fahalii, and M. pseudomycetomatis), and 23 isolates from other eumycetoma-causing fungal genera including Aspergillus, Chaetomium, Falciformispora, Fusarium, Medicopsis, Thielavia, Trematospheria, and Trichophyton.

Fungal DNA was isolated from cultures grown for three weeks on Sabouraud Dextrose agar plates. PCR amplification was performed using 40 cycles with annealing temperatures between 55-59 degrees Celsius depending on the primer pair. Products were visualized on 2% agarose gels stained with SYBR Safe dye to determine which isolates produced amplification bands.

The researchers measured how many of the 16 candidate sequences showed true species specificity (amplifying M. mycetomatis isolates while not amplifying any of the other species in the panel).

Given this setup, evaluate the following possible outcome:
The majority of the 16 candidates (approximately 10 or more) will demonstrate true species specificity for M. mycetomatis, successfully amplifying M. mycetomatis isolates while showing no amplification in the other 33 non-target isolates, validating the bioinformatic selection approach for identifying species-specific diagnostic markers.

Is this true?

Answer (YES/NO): NO